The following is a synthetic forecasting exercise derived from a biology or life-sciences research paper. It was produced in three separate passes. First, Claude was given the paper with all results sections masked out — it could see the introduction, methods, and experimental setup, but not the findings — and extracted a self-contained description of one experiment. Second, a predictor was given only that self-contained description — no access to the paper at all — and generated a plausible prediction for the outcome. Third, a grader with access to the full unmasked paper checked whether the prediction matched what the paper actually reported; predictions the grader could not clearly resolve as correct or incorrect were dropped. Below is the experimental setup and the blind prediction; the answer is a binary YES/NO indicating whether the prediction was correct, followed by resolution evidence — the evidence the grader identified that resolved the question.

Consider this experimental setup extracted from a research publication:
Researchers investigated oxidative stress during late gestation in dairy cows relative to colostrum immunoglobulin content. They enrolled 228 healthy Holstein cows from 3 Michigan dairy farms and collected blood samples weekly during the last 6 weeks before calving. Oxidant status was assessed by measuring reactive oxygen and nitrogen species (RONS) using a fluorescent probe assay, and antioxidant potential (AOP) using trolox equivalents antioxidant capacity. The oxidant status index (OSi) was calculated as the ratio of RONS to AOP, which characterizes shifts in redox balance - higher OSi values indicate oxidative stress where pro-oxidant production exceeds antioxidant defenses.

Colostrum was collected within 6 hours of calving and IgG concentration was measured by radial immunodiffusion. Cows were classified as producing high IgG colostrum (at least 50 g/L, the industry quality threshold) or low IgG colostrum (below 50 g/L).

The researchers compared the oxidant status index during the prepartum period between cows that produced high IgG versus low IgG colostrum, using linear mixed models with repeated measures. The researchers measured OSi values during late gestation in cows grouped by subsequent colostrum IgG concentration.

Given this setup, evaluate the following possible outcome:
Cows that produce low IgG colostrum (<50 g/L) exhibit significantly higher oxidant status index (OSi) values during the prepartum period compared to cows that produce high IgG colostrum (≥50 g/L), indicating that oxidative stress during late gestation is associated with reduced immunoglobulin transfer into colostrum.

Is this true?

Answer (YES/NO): NO